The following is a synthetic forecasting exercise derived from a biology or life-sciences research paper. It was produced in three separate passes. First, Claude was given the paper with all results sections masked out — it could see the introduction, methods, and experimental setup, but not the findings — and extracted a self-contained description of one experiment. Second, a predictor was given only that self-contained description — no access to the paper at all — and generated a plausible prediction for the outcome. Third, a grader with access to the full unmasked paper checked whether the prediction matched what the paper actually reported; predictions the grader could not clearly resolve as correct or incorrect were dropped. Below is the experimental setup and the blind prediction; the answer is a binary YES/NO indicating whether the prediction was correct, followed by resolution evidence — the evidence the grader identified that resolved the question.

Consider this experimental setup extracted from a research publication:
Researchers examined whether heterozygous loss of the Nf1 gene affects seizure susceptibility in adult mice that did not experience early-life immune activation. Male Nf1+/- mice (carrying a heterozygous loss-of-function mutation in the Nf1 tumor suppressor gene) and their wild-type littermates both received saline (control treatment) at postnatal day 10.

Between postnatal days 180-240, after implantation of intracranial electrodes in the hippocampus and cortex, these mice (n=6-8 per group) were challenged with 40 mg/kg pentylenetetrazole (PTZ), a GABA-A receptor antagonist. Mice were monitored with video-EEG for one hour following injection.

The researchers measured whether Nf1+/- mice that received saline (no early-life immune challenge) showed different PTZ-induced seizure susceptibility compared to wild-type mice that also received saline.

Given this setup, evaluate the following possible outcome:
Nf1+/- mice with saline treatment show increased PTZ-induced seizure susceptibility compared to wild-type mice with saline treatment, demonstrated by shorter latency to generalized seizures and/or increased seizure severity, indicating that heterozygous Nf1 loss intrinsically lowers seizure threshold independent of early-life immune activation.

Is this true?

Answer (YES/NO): NO